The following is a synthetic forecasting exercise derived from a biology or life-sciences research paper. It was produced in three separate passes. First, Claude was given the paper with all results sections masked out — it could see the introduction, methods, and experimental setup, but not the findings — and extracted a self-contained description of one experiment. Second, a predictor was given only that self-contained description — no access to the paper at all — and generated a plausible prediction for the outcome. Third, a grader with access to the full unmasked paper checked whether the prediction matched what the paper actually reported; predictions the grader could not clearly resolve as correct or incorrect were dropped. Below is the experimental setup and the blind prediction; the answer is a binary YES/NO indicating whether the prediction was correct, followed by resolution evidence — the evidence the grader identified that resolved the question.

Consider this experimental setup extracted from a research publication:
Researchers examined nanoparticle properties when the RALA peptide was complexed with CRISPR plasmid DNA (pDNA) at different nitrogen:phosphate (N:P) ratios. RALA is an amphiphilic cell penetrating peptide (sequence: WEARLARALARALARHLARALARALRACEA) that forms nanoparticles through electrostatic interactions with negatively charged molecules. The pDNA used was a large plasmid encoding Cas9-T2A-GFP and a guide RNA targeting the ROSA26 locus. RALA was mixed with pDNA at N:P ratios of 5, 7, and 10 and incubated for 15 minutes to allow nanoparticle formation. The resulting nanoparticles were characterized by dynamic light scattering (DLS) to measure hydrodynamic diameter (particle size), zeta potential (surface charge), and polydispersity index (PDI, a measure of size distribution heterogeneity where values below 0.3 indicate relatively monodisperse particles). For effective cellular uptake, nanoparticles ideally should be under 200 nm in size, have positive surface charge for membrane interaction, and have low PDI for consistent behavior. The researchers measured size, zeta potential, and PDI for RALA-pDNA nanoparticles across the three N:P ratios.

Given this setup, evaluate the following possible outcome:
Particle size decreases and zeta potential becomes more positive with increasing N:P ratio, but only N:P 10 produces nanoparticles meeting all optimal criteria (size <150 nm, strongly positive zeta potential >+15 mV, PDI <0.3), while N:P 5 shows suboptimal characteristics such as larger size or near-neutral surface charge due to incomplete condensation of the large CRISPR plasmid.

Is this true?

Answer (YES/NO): NO